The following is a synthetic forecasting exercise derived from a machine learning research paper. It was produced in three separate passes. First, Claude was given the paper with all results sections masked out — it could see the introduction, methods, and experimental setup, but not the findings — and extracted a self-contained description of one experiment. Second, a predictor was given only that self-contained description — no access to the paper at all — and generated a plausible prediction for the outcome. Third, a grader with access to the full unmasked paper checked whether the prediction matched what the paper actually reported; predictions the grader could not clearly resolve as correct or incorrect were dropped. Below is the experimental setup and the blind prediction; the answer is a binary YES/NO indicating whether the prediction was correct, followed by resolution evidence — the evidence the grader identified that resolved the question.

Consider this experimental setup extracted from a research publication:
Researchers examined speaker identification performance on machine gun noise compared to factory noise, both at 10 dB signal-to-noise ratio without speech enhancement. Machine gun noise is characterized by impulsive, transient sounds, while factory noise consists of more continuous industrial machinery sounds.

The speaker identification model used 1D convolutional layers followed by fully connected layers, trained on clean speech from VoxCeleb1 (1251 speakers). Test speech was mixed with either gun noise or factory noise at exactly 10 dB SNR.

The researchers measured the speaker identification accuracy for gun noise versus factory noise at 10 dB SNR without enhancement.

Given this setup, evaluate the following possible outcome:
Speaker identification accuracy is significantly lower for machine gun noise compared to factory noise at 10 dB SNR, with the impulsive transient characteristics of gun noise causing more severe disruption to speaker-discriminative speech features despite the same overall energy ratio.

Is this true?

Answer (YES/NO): NO